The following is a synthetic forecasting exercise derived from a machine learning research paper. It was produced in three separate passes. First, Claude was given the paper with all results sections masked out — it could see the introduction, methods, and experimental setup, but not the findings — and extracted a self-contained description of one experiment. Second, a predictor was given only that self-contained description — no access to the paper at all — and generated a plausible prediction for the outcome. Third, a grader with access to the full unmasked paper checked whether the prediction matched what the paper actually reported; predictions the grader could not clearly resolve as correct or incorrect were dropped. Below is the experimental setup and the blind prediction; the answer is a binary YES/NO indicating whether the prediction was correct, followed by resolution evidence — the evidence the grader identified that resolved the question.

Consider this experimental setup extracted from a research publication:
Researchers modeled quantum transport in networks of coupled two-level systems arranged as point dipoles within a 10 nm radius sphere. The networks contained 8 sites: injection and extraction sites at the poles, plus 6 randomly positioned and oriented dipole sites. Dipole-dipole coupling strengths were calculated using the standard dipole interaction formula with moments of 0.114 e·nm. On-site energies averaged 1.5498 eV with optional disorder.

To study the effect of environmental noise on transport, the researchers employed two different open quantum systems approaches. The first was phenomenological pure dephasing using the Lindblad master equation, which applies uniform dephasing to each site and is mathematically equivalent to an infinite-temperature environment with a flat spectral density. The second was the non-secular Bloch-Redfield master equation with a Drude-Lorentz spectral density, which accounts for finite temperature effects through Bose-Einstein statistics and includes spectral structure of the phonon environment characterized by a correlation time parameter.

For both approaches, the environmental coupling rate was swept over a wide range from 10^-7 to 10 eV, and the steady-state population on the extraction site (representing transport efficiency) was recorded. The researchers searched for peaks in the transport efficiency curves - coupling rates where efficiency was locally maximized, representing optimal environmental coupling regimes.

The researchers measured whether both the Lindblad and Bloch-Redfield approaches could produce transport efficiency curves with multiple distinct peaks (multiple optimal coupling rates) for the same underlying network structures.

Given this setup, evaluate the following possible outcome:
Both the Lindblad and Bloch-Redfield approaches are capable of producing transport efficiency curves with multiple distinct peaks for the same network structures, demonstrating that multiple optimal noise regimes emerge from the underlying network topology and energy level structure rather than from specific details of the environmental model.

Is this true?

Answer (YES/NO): YES